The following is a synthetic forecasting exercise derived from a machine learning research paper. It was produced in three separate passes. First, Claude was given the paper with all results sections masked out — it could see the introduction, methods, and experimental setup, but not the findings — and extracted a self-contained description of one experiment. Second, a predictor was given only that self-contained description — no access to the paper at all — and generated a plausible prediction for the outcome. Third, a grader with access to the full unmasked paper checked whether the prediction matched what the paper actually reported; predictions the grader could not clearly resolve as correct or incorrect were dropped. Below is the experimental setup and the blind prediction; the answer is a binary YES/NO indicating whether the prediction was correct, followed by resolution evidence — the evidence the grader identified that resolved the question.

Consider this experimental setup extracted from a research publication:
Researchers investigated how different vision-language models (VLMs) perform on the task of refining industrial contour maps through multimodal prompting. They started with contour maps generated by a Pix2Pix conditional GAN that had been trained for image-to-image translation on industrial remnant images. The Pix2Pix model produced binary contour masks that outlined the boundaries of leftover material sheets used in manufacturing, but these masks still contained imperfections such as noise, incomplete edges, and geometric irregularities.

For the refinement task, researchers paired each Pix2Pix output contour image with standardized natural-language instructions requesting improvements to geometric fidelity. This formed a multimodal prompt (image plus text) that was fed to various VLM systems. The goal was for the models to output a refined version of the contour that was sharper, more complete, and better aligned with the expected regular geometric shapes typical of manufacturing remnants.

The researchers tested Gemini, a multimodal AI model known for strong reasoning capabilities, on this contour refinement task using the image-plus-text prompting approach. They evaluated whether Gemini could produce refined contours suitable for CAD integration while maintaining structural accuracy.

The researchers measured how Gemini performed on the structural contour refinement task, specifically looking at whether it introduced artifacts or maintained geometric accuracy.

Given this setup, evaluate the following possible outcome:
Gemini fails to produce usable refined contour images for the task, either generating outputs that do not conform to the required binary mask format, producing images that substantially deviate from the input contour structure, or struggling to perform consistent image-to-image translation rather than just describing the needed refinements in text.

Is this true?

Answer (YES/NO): NO